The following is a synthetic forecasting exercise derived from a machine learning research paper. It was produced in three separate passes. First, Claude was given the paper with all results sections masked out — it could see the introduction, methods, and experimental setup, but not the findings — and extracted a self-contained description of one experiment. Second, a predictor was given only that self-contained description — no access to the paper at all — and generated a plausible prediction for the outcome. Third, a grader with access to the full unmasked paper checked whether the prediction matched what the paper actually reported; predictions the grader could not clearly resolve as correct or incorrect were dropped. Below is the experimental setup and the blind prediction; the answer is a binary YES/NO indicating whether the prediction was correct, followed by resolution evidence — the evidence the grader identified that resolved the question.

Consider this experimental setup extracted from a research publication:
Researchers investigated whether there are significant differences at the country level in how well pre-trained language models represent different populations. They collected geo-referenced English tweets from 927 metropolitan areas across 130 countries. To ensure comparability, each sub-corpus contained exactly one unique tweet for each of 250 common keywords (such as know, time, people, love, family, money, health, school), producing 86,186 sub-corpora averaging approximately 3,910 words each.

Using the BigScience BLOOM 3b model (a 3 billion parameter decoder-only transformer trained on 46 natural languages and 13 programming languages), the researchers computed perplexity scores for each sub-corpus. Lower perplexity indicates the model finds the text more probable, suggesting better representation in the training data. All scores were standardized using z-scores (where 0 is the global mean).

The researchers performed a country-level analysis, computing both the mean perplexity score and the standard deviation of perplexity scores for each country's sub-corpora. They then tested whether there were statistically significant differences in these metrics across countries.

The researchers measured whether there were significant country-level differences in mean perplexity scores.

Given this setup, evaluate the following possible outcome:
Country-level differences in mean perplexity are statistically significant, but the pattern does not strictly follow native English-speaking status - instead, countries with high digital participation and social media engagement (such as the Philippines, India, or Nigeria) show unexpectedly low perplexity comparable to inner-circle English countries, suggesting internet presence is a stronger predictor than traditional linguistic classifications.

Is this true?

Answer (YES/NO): NO